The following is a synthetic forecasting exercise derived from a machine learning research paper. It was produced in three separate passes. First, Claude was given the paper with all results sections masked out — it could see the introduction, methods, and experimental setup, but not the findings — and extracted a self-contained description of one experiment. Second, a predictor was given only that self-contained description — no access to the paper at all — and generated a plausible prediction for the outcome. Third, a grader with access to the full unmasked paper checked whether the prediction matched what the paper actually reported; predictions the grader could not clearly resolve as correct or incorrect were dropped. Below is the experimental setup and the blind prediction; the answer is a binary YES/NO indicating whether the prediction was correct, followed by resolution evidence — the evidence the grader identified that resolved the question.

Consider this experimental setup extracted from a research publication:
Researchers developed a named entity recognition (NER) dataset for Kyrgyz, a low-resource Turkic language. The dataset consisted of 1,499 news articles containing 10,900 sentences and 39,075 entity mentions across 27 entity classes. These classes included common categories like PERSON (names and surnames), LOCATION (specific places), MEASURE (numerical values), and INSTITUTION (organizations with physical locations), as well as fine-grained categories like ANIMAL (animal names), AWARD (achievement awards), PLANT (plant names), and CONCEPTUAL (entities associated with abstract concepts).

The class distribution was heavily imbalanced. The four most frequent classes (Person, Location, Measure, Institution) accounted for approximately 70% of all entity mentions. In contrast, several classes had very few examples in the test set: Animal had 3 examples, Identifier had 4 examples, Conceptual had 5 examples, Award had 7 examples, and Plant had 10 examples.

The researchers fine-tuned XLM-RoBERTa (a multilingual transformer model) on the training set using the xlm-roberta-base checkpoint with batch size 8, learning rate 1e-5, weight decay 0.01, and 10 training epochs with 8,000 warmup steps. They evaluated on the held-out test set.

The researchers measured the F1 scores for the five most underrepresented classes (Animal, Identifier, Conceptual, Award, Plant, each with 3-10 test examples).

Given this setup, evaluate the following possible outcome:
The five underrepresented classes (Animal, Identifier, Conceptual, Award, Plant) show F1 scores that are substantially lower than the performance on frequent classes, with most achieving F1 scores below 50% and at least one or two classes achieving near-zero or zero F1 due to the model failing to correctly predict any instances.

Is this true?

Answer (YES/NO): YES